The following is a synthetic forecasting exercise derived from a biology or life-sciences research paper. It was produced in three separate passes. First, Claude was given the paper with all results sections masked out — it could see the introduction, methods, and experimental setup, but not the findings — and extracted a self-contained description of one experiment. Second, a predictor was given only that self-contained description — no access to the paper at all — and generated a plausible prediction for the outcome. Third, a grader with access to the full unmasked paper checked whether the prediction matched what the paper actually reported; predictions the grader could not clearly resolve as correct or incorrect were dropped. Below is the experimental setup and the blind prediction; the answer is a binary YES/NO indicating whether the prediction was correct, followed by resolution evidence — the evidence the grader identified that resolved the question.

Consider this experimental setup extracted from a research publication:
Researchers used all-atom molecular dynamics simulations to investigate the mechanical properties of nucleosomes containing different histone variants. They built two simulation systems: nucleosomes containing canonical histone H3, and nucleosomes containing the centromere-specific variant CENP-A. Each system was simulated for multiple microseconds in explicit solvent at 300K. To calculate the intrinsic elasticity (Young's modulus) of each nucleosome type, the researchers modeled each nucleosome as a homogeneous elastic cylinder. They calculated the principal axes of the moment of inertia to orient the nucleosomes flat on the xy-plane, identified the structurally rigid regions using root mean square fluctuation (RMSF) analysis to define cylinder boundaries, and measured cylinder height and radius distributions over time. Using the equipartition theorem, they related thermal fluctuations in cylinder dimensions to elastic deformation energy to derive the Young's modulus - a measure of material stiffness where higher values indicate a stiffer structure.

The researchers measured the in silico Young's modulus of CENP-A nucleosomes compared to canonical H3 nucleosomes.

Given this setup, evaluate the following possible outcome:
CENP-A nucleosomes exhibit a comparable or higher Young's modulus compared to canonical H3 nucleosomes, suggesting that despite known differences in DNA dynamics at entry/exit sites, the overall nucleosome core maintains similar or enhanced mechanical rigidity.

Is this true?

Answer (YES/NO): NO